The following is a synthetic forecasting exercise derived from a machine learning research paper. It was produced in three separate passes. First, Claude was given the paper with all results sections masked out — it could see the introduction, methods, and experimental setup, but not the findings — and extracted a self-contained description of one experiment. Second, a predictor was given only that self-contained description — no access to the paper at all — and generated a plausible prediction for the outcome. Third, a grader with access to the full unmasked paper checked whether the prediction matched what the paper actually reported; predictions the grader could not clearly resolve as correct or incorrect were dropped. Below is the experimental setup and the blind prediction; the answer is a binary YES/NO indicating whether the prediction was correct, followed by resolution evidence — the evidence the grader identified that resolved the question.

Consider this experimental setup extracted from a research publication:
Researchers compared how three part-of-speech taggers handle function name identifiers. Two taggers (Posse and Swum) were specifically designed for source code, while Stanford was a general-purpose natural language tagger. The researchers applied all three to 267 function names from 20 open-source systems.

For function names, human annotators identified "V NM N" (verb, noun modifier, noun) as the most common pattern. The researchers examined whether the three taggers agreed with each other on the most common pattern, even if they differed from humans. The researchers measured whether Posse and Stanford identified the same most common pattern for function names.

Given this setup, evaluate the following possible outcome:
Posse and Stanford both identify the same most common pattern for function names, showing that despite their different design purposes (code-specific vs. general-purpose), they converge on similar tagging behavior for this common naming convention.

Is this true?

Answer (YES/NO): YES